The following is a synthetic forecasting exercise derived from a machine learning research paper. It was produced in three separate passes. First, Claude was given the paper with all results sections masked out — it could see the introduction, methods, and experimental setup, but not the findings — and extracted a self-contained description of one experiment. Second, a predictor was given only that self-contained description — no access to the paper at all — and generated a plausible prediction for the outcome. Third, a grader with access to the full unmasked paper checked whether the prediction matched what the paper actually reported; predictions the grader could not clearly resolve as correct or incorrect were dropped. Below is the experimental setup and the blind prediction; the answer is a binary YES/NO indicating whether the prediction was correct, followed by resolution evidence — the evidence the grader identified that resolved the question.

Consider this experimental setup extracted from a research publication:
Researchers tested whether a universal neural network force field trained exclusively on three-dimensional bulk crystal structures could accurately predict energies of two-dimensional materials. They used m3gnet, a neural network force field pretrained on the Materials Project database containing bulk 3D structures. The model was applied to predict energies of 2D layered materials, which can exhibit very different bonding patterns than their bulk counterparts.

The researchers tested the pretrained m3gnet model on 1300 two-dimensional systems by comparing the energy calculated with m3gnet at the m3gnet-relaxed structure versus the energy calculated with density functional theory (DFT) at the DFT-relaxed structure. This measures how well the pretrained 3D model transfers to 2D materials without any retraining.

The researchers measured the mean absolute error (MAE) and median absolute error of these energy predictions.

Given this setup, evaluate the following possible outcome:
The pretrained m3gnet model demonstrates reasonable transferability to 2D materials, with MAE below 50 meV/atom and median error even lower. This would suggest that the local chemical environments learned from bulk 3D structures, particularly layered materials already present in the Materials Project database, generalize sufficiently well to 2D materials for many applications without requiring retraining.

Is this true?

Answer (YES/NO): NO